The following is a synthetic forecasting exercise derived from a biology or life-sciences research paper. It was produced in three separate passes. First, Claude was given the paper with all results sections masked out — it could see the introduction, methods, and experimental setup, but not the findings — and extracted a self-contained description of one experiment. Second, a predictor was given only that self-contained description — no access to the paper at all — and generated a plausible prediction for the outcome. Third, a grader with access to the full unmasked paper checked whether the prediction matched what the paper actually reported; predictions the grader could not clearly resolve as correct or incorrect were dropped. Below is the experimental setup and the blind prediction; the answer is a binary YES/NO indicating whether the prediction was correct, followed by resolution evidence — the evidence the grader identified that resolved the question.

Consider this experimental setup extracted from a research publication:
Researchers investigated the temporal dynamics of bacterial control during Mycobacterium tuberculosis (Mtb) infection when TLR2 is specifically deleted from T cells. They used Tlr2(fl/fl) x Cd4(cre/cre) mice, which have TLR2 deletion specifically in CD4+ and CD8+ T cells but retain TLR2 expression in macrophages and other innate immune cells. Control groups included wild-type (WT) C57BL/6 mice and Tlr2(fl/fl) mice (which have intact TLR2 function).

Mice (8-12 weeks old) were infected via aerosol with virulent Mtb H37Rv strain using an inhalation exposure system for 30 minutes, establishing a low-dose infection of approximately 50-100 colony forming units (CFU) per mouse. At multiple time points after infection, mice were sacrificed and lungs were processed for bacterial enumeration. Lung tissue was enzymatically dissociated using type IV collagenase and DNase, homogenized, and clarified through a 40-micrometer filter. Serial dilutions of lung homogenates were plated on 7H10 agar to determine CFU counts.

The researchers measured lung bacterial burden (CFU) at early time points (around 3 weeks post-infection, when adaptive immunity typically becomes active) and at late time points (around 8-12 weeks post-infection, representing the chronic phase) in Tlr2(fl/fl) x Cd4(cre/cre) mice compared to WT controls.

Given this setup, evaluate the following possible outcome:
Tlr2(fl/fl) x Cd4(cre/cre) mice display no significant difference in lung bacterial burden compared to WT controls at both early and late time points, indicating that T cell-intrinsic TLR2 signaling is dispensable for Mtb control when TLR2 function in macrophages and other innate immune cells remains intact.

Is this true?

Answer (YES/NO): NO